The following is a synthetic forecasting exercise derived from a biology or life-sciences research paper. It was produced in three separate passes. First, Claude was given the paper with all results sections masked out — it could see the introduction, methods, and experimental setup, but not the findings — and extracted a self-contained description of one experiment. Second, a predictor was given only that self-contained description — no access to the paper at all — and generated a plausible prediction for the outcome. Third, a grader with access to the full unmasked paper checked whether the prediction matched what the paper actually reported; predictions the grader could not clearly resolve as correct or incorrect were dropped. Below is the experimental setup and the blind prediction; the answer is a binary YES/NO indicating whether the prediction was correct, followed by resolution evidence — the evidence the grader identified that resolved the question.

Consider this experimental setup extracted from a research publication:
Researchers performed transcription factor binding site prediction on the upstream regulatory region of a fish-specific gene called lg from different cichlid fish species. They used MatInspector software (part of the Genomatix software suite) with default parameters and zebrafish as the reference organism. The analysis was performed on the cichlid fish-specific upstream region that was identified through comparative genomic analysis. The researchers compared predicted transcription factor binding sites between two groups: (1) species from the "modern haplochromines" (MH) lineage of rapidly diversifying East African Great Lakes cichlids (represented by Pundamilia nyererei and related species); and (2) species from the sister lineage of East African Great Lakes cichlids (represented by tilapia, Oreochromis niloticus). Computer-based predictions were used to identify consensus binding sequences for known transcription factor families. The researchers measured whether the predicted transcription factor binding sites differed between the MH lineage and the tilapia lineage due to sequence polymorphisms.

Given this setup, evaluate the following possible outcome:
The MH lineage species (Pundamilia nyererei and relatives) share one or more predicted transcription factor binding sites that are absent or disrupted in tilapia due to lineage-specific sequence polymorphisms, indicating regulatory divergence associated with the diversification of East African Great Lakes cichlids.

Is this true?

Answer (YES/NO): YES